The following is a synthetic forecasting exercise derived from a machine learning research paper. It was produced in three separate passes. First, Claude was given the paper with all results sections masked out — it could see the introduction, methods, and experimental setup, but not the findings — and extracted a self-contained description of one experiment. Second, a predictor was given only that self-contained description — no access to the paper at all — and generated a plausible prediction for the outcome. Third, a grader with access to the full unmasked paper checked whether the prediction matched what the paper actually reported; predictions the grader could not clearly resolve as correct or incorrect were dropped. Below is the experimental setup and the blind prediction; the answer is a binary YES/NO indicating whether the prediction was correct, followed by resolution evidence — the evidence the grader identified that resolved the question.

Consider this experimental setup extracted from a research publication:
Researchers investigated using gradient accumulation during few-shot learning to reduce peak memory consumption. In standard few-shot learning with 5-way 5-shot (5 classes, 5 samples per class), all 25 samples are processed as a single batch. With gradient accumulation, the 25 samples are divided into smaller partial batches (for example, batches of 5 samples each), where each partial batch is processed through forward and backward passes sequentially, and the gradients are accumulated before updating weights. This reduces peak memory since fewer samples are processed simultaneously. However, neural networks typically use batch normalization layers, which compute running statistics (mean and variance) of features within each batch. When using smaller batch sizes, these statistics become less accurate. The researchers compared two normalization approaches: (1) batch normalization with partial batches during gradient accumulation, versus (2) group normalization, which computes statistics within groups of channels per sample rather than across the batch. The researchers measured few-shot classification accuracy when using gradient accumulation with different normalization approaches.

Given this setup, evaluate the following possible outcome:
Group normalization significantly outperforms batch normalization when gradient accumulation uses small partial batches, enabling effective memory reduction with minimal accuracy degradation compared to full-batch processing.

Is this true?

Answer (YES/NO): YES